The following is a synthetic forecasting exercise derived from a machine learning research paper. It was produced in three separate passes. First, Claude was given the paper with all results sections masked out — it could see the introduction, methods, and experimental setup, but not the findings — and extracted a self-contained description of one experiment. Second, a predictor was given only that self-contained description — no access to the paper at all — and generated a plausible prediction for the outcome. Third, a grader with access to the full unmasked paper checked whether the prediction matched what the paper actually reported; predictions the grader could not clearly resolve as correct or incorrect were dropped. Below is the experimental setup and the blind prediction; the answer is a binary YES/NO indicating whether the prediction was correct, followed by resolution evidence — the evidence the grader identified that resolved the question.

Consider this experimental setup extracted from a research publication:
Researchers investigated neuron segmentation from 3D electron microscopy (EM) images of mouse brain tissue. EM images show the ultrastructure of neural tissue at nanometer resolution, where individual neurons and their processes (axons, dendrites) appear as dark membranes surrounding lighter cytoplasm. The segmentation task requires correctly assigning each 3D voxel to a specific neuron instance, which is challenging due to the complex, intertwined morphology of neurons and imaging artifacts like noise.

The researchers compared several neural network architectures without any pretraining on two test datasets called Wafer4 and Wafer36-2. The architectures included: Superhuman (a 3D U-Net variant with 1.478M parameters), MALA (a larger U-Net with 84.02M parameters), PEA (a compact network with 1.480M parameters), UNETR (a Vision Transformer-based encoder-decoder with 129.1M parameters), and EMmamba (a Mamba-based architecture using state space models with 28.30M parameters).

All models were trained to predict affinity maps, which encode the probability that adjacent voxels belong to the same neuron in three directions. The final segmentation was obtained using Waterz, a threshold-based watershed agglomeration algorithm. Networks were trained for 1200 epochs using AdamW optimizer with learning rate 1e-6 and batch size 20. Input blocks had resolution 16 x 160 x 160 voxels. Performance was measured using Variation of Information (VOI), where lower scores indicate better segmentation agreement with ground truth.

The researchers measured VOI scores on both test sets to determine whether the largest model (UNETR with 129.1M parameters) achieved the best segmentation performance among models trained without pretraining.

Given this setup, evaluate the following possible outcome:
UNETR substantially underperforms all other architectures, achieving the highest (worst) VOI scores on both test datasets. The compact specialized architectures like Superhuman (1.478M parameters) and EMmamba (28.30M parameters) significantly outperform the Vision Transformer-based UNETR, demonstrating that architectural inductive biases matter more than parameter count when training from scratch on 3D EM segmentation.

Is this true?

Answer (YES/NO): NO